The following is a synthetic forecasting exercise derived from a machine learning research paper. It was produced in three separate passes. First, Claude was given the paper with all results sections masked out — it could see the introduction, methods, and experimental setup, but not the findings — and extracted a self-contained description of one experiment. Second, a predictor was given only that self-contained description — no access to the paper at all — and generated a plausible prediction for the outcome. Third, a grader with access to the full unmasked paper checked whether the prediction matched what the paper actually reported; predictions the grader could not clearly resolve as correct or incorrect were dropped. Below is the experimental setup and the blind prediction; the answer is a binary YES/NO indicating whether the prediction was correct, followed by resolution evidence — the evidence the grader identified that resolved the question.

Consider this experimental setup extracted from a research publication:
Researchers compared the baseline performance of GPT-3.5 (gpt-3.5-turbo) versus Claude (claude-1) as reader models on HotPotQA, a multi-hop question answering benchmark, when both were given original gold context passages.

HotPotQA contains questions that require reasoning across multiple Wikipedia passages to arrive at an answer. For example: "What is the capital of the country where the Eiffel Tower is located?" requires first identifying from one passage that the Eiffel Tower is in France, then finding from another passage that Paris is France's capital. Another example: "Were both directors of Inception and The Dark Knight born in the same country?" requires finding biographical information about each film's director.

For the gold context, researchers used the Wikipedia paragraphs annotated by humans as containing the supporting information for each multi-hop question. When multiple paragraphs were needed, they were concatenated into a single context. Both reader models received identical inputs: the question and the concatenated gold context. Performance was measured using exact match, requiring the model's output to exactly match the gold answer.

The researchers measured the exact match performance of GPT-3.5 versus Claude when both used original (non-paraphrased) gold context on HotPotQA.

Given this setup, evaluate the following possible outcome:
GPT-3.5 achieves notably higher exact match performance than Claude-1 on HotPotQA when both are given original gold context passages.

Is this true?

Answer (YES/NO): NO